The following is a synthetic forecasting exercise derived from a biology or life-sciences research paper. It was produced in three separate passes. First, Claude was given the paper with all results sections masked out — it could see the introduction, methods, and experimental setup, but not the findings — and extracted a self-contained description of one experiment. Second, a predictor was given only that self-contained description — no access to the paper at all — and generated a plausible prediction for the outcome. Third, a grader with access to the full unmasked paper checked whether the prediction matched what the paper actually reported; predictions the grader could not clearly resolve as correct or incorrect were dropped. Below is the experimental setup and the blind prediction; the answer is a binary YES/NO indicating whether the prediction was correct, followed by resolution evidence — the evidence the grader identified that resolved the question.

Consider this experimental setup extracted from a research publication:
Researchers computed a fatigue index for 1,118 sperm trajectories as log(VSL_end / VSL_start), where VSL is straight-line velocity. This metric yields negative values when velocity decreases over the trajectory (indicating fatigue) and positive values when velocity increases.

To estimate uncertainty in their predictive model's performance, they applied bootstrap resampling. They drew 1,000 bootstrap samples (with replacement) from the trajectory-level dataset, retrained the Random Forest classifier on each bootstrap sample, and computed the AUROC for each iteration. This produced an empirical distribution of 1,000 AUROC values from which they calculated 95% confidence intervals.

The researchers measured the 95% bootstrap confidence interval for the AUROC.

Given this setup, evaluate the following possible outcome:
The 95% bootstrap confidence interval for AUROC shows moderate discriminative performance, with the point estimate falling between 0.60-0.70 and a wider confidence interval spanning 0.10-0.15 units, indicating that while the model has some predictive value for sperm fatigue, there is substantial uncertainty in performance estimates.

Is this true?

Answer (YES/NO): NO